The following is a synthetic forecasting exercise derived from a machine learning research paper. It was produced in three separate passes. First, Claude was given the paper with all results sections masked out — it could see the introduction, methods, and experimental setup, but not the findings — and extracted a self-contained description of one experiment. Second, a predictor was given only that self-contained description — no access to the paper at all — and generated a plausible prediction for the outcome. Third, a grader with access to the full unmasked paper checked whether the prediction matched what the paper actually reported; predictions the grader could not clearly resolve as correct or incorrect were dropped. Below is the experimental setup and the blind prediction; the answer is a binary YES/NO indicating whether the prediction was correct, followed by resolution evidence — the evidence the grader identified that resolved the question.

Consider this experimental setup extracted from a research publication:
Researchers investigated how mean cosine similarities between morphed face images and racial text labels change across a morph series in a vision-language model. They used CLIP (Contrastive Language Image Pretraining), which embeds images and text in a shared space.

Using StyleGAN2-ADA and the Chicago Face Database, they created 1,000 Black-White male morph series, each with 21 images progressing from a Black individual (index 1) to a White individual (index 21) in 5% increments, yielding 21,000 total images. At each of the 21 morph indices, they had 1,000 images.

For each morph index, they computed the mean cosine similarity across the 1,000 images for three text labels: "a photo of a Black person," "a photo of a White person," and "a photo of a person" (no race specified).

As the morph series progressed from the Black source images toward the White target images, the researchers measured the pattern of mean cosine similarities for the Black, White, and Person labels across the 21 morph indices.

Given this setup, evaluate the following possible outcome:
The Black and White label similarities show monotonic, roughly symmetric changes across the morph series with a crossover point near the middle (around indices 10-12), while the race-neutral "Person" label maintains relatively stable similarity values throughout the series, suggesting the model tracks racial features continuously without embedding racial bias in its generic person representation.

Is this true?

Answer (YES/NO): NO